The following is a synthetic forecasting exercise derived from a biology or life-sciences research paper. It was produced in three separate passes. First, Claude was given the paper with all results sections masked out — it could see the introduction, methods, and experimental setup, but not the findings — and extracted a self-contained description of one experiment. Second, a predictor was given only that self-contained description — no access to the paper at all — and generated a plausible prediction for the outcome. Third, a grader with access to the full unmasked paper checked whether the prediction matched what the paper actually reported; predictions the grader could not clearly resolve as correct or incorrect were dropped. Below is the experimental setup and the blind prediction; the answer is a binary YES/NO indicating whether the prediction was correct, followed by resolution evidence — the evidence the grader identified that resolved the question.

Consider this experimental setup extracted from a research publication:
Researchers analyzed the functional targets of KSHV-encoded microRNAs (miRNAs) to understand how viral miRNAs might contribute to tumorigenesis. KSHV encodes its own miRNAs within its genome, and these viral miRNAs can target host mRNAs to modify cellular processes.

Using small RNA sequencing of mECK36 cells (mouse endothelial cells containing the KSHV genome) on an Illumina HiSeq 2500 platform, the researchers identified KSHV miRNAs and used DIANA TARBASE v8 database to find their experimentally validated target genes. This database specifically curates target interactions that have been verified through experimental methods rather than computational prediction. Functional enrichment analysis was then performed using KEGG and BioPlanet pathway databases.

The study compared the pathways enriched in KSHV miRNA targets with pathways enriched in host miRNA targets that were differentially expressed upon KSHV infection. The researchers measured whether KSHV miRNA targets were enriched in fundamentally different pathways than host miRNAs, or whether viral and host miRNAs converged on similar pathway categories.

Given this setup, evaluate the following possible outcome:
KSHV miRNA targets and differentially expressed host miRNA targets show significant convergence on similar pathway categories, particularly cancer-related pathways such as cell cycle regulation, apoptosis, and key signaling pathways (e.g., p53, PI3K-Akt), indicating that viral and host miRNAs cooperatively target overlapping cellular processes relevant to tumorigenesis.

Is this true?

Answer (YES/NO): YES